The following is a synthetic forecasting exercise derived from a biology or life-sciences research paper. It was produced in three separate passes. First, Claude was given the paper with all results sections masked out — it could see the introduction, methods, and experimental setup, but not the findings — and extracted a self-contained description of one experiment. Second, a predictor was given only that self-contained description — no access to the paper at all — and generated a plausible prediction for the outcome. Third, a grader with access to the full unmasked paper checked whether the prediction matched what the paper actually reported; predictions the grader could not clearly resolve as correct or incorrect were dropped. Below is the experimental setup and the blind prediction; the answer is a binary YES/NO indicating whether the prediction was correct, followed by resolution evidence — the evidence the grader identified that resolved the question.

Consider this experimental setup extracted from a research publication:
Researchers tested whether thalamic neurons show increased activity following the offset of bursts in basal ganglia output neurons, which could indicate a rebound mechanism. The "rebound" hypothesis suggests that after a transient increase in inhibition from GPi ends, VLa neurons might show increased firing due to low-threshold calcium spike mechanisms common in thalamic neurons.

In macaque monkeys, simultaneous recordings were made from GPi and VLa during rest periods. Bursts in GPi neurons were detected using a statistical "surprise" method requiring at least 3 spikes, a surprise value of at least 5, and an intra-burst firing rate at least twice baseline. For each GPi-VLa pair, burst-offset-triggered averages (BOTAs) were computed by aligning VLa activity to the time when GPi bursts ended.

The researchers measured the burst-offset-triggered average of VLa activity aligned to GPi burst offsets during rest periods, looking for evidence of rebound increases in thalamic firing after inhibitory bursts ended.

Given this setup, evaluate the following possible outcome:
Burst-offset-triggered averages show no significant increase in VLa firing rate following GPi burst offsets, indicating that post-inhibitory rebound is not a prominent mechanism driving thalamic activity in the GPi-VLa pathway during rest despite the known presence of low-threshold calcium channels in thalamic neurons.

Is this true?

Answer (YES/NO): YES